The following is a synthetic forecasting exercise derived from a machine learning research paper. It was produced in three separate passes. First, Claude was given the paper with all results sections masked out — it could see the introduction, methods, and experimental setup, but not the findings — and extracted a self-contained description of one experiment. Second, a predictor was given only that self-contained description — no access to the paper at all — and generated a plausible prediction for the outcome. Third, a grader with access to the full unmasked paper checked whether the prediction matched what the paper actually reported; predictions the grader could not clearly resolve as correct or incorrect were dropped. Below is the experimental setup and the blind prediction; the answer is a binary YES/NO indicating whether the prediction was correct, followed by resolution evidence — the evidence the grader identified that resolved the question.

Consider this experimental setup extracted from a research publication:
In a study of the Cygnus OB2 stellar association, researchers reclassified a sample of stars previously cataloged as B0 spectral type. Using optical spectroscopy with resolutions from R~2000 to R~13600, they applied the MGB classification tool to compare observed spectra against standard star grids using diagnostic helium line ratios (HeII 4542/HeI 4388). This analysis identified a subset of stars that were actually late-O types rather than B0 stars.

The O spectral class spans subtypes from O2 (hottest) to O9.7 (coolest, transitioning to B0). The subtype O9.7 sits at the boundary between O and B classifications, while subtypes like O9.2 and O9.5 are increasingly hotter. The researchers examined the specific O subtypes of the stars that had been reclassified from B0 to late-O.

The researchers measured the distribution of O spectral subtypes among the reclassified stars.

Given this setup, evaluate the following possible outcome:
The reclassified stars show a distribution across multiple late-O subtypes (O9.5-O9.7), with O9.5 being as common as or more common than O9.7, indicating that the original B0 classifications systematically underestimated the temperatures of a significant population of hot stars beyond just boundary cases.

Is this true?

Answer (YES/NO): NO